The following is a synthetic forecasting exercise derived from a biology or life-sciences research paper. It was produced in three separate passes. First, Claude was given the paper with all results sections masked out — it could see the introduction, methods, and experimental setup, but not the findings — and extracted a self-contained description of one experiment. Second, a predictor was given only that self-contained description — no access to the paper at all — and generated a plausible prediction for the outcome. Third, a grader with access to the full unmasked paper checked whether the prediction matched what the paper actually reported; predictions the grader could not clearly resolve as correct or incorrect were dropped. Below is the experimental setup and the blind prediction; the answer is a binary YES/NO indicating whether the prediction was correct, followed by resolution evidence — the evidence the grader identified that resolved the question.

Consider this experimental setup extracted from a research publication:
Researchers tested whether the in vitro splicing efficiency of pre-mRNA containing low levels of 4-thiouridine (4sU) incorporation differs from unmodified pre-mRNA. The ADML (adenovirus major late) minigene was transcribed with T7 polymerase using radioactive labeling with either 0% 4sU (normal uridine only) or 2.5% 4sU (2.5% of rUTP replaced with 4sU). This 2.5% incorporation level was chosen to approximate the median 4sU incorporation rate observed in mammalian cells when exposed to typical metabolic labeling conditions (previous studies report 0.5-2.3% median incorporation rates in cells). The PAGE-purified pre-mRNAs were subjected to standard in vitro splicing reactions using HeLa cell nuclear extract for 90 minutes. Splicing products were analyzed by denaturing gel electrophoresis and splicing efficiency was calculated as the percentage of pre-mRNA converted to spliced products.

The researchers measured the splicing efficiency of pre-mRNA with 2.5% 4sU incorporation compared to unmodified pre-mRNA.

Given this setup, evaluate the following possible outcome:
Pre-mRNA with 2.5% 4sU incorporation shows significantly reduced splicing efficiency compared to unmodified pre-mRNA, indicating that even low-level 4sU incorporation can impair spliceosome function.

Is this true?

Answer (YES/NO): NO